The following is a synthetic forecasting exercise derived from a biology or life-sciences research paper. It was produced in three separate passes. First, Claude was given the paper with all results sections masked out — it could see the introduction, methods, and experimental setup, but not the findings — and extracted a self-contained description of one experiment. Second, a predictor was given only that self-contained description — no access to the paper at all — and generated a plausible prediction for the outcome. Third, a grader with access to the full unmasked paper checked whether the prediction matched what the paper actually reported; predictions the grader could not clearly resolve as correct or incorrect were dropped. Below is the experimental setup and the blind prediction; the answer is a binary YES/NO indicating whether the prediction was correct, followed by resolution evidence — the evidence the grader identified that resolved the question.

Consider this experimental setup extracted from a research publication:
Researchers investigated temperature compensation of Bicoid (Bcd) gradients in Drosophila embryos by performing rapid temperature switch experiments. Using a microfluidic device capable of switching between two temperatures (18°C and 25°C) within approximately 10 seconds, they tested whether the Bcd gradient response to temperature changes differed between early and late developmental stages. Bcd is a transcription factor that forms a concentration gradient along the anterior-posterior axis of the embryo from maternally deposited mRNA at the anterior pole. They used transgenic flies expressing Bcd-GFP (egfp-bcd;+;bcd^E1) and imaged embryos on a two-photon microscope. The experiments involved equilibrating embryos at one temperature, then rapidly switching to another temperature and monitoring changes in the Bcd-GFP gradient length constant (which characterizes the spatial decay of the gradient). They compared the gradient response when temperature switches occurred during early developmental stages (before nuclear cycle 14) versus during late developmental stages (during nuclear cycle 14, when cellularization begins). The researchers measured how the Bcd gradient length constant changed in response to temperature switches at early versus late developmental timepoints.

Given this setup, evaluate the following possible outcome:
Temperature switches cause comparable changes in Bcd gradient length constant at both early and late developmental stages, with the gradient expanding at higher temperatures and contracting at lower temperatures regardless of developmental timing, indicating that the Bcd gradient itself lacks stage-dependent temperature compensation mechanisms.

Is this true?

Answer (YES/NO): NO